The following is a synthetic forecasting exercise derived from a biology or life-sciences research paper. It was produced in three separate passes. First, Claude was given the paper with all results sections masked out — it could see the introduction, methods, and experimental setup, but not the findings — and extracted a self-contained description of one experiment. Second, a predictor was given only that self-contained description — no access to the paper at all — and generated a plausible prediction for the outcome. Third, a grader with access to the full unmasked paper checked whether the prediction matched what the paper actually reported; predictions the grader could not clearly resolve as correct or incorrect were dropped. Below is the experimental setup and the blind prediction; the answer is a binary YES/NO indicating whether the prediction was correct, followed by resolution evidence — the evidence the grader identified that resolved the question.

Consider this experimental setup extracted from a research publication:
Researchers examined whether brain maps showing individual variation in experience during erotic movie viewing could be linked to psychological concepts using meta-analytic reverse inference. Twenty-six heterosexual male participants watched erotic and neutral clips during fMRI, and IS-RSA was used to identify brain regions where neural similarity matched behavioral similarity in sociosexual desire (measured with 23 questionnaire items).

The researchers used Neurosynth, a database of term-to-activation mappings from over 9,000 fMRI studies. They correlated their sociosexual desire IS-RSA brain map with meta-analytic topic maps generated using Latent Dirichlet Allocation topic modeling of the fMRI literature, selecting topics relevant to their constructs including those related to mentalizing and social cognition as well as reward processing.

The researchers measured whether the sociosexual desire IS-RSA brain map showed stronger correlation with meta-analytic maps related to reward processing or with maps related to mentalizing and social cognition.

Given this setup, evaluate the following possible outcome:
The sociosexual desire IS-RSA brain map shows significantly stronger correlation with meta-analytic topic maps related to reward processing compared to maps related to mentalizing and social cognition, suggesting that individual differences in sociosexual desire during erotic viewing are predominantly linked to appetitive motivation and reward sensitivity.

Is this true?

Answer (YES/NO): NO